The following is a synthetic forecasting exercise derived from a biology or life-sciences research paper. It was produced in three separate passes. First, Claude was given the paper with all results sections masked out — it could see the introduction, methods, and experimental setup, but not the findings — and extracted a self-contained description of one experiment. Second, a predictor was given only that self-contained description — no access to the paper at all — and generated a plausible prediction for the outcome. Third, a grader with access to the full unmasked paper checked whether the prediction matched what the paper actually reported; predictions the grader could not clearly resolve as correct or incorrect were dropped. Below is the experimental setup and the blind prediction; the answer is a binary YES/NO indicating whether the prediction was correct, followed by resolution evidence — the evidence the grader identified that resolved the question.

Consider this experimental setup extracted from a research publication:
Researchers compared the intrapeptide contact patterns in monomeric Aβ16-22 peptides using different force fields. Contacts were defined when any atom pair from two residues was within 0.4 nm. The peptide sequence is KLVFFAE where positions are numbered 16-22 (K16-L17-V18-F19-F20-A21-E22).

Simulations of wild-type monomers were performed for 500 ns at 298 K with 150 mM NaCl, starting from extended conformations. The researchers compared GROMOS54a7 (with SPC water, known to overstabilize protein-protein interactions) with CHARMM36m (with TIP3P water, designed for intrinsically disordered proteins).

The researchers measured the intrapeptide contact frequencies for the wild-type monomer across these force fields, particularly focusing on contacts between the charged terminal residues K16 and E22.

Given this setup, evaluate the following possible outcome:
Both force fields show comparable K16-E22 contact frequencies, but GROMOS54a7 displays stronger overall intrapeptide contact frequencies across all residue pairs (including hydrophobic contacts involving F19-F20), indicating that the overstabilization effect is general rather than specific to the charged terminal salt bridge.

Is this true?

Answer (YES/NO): NO